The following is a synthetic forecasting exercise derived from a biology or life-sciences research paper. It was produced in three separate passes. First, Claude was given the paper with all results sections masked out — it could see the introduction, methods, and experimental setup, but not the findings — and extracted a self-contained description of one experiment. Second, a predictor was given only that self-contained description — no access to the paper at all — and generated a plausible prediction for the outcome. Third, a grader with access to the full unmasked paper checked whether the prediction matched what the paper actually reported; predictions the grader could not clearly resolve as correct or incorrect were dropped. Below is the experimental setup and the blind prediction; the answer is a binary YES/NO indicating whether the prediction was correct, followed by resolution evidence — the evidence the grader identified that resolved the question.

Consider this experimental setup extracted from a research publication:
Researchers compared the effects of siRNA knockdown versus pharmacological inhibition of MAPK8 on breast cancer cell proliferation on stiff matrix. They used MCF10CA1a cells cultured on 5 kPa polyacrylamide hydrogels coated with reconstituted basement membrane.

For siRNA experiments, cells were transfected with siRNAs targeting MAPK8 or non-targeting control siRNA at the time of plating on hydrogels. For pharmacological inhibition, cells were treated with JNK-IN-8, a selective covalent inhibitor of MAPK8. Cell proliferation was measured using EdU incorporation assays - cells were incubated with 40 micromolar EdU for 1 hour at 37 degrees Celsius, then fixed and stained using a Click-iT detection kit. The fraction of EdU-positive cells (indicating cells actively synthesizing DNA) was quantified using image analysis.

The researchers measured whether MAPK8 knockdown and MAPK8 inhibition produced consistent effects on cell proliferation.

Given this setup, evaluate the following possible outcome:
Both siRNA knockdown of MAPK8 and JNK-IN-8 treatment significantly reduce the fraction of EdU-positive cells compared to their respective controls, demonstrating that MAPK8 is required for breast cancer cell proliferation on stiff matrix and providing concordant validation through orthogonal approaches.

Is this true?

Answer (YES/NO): YES